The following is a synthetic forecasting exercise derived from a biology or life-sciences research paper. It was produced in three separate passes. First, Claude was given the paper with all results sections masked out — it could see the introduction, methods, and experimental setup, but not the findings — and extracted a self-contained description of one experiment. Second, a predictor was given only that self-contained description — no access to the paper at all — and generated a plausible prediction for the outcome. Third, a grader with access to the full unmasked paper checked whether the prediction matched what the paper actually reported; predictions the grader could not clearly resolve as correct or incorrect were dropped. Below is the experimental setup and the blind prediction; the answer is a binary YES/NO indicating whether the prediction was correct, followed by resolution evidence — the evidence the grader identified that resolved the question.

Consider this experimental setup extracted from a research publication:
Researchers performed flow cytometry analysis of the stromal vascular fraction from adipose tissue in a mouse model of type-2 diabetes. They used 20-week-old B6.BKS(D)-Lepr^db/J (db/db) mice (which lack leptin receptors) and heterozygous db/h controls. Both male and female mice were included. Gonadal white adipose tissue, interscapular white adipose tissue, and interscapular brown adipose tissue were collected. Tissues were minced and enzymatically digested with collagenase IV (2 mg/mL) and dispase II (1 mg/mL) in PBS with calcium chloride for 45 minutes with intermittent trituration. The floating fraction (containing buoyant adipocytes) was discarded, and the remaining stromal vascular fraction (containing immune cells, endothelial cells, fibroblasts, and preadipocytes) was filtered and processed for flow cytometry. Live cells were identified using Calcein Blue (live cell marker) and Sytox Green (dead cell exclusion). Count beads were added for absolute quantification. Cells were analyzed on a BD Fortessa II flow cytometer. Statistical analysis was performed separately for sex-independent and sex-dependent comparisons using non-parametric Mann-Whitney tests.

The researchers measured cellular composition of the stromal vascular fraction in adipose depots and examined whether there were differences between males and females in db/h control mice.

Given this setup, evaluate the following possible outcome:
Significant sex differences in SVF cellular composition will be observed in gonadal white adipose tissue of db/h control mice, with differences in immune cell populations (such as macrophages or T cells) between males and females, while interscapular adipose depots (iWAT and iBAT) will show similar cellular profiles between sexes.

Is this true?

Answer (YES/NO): NO